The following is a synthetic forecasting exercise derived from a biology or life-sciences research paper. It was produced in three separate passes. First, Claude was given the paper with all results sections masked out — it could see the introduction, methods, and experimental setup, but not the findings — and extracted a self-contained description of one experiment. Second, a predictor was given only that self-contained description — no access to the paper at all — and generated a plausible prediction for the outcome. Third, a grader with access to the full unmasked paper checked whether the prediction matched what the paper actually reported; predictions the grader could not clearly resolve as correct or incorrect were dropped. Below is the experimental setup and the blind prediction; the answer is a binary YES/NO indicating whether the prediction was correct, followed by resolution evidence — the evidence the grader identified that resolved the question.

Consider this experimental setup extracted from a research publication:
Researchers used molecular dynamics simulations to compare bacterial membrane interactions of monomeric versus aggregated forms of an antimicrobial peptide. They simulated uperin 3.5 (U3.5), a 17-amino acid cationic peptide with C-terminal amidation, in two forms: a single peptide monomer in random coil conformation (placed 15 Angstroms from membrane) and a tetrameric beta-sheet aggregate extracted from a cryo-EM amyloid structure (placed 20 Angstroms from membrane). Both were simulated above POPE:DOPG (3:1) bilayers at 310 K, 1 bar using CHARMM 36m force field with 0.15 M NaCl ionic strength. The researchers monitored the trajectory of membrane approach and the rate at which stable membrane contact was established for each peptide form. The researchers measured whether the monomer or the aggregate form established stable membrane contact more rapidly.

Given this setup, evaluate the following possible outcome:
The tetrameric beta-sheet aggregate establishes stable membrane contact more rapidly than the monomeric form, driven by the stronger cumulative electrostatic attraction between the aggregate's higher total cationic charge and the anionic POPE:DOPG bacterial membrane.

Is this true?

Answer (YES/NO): NO